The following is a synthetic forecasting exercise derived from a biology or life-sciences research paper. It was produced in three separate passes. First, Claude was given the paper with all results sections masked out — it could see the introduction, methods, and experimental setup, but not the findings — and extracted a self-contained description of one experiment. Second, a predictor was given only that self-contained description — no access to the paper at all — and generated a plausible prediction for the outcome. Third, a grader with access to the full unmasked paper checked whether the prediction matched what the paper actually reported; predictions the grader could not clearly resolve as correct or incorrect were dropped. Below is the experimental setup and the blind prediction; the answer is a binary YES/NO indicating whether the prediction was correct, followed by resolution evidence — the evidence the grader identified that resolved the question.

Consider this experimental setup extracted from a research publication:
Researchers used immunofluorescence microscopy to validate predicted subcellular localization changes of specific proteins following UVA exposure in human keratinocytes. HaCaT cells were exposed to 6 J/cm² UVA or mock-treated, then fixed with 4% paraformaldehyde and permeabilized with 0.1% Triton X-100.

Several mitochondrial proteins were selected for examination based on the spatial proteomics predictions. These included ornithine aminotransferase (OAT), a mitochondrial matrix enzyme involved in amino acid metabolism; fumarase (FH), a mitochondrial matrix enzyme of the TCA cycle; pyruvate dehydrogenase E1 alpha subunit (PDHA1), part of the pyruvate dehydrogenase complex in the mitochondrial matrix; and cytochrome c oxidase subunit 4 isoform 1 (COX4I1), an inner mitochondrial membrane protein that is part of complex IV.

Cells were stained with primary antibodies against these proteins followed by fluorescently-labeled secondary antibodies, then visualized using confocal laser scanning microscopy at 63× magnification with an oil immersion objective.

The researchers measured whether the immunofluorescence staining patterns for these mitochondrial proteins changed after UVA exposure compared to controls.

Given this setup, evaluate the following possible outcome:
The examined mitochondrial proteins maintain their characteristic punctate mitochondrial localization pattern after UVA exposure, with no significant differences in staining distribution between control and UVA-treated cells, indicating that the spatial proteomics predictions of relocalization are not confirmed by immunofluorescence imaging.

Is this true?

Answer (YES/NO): NO